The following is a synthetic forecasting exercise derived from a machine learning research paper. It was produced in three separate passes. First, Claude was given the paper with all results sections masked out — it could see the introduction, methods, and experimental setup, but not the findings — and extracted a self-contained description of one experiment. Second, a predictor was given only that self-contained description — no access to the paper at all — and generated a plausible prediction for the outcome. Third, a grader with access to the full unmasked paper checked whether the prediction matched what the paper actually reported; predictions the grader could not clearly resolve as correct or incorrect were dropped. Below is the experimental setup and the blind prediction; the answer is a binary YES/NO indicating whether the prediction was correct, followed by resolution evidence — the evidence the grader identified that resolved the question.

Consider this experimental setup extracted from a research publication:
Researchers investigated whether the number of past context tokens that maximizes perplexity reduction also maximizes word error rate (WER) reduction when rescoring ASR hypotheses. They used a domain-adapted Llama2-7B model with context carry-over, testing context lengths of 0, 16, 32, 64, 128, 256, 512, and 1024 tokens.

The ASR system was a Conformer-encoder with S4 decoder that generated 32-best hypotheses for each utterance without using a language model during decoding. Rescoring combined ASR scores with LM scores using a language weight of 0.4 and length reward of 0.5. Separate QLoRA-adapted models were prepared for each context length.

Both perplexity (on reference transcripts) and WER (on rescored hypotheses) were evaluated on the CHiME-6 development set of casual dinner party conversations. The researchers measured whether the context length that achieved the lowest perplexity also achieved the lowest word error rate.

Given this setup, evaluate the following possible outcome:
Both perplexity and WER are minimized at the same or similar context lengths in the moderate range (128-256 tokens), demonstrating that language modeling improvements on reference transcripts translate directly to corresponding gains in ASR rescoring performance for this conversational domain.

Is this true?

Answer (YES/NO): NO